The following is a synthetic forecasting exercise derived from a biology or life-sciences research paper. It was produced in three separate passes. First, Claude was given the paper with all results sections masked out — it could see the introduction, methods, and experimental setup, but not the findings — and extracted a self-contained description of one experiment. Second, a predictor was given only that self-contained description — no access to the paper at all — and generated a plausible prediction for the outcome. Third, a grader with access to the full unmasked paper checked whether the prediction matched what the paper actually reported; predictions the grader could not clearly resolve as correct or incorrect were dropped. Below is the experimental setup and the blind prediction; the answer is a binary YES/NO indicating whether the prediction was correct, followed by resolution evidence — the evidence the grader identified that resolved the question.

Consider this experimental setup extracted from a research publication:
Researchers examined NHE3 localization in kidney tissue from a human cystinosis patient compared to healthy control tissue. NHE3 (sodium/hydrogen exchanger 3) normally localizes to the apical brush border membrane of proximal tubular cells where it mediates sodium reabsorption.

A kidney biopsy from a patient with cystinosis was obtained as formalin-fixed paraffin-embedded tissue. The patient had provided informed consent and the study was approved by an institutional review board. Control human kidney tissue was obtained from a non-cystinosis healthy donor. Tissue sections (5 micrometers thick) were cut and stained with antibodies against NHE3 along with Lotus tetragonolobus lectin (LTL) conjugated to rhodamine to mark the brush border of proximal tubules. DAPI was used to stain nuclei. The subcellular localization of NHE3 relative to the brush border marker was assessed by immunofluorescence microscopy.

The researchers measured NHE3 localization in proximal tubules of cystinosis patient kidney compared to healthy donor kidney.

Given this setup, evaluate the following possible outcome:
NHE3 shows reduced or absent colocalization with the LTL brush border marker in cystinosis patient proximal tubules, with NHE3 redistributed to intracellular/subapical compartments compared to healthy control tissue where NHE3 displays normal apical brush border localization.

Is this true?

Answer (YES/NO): YES